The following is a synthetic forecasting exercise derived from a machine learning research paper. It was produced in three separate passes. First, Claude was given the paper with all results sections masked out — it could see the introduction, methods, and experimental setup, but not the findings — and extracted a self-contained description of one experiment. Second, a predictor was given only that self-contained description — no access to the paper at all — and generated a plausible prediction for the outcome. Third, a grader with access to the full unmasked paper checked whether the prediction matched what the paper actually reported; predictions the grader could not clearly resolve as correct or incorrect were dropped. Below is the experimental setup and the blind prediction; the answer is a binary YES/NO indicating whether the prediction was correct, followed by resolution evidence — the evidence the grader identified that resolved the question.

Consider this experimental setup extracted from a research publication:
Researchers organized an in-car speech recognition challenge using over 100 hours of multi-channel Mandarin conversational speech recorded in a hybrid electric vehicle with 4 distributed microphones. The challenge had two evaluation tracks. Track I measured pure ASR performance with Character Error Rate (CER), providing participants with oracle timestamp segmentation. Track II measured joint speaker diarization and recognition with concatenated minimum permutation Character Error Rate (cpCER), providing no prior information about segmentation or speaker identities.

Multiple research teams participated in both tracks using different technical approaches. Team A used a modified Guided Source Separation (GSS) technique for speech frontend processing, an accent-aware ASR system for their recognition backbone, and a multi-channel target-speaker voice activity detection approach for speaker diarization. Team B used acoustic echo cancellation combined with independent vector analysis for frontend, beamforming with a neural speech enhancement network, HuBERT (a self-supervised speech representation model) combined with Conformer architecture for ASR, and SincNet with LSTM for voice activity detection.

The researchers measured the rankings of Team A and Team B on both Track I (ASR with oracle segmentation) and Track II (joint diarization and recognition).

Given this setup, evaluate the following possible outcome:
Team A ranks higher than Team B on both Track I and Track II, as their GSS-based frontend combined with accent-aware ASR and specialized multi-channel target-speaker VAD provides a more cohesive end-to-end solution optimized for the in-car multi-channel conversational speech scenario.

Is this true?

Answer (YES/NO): YES